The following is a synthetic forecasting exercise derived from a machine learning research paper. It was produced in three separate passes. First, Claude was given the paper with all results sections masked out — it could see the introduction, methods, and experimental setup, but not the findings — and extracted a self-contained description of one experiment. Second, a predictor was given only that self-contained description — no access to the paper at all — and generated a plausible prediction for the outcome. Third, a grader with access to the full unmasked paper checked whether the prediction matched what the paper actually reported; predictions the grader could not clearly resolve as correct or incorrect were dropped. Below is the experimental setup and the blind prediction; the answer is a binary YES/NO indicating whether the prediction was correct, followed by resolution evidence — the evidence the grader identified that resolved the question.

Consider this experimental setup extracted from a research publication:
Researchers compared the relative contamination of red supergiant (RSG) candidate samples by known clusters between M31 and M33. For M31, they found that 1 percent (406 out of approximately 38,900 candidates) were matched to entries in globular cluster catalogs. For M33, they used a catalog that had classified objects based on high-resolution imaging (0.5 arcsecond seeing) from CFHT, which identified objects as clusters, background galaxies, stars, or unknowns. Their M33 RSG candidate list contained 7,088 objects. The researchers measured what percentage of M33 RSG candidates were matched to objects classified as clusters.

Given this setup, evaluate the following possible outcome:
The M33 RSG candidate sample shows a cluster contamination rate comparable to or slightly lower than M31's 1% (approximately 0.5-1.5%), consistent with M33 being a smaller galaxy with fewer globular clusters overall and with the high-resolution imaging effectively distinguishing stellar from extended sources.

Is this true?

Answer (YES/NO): NO